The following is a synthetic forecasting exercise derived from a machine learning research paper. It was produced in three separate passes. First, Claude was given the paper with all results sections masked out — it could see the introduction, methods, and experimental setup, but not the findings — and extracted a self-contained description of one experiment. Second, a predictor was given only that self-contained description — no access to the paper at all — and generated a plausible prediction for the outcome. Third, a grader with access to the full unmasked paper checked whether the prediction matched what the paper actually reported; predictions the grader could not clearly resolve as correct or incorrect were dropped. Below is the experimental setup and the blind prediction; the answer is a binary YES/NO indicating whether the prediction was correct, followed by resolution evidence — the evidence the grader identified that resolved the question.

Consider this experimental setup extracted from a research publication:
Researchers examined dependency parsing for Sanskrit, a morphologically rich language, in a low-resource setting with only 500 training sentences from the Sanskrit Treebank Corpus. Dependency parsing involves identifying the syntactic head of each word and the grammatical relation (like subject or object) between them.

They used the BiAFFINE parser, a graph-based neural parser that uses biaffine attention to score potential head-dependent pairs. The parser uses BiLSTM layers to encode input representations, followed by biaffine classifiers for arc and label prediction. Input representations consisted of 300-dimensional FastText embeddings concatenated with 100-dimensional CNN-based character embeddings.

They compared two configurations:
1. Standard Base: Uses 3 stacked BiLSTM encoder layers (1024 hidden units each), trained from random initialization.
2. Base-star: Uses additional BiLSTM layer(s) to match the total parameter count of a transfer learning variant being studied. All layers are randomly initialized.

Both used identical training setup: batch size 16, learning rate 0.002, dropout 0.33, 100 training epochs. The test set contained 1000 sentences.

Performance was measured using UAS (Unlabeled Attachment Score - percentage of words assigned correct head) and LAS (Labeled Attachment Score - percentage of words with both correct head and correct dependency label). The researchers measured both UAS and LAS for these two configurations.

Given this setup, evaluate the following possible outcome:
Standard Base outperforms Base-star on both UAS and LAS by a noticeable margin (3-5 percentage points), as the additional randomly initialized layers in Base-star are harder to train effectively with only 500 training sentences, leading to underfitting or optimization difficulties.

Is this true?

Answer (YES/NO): NO